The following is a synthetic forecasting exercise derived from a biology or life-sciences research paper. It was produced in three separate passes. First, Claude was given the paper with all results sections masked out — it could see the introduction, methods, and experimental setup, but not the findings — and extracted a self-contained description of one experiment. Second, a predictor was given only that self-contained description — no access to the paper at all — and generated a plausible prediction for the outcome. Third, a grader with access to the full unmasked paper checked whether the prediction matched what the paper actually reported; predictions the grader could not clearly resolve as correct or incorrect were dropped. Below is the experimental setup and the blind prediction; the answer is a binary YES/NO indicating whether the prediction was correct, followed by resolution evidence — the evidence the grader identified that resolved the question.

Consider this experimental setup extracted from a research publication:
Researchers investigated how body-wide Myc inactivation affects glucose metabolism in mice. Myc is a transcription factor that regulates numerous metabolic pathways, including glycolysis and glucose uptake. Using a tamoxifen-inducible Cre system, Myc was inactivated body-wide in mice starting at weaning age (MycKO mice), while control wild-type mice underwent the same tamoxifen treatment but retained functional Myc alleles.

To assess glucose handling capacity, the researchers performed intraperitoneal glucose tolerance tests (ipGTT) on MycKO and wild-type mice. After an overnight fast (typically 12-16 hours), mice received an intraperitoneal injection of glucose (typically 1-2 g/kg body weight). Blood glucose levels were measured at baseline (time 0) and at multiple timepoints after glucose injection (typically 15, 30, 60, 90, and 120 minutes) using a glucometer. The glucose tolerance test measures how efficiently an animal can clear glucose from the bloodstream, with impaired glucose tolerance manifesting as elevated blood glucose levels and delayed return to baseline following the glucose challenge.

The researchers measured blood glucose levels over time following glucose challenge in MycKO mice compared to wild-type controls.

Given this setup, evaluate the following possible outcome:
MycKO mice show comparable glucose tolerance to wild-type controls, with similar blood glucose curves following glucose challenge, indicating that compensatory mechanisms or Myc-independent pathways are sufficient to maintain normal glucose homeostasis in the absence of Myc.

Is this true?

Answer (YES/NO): NO